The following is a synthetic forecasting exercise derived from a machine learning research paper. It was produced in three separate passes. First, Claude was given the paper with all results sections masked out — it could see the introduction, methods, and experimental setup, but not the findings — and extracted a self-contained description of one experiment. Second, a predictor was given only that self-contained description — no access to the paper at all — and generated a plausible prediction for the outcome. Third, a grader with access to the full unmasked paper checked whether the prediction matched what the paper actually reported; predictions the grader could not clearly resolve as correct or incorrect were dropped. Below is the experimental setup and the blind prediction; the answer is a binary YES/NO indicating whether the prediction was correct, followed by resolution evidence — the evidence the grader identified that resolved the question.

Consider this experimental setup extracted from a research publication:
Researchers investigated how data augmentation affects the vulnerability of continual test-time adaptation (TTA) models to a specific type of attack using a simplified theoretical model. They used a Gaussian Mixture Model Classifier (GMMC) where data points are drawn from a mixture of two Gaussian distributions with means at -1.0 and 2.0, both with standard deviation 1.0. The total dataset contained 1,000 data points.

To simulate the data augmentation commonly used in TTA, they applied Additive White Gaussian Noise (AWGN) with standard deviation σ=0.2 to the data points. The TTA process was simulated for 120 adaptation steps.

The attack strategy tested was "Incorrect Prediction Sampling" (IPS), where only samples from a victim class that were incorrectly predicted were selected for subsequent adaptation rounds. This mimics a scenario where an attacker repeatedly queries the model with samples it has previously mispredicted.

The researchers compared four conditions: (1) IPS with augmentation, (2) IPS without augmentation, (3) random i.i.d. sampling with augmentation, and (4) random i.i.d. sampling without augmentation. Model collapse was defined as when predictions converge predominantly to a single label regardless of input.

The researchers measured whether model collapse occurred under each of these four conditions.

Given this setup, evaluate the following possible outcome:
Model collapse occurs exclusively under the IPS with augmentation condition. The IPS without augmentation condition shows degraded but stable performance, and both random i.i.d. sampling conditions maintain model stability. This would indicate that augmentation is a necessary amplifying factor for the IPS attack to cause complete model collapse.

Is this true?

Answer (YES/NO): YES